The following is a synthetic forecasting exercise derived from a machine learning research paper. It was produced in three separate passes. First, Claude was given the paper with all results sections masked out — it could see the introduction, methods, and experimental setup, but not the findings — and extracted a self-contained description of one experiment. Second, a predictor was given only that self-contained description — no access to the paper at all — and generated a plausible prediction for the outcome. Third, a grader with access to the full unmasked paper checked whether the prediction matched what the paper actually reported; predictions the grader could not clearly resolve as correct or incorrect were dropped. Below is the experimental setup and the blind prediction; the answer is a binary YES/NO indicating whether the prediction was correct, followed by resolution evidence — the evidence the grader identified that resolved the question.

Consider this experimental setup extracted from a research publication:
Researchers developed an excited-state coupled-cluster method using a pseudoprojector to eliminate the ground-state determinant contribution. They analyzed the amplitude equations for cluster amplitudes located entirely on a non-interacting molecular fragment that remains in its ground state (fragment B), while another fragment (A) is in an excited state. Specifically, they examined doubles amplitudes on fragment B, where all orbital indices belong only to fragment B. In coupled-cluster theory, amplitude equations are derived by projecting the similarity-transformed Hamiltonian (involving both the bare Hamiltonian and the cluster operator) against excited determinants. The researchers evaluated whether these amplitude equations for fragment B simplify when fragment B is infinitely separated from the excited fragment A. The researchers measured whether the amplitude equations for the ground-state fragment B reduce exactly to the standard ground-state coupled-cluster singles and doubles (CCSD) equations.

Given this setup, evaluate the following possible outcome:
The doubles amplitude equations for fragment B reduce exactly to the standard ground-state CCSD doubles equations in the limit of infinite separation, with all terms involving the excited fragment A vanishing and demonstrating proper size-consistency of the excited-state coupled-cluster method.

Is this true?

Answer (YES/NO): YES